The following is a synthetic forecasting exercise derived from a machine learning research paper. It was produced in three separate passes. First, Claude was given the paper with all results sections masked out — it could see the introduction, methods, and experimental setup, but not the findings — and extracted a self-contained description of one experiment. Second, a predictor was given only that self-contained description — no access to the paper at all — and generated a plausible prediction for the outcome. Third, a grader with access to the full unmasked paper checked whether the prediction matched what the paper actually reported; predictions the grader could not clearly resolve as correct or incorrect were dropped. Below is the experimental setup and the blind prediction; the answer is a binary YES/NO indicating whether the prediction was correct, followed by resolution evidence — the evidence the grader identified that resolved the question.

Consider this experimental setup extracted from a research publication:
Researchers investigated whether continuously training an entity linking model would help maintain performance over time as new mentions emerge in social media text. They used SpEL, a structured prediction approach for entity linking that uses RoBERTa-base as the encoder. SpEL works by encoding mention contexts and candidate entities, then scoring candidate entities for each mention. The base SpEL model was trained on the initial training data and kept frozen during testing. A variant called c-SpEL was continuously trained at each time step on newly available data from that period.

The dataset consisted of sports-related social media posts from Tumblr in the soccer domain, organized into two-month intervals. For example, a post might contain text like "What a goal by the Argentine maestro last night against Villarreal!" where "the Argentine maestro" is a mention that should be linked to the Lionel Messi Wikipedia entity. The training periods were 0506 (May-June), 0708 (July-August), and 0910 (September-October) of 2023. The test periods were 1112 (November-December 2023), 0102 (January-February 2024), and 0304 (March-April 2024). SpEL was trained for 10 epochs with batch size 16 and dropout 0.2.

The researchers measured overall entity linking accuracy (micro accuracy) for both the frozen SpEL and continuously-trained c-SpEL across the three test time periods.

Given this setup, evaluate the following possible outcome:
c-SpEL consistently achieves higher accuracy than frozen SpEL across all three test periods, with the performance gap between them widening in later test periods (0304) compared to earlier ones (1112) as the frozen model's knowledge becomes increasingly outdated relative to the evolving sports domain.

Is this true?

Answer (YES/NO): NO